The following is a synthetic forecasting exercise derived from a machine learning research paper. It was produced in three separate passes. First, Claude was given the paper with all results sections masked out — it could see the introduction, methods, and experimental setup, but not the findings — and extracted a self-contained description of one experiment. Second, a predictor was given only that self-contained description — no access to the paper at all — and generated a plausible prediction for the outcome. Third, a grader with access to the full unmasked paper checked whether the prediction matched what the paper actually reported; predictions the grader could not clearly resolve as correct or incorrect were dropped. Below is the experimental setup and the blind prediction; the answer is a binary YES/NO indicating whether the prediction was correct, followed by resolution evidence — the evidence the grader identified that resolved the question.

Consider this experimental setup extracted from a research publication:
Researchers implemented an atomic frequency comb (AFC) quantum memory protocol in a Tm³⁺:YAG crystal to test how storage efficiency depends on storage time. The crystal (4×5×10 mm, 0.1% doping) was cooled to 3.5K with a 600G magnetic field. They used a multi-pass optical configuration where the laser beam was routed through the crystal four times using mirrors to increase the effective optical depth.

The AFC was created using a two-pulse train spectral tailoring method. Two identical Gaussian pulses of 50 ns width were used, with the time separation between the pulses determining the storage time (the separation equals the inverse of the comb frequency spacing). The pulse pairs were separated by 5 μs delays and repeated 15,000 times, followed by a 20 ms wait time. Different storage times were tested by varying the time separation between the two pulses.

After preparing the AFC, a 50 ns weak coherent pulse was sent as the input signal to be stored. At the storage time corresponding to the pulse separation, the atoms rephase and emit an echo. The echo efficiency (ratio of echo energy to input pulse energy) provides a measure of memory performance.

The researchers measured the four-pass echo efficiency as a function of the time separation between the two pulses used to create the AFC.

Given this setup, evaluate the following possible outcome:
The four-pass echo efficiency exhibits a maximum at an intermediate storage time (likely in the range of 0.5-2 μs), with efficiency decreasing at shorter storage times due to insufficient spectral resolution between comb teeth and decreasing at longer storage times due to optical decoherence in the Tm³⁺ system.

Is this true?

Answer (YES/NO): NO